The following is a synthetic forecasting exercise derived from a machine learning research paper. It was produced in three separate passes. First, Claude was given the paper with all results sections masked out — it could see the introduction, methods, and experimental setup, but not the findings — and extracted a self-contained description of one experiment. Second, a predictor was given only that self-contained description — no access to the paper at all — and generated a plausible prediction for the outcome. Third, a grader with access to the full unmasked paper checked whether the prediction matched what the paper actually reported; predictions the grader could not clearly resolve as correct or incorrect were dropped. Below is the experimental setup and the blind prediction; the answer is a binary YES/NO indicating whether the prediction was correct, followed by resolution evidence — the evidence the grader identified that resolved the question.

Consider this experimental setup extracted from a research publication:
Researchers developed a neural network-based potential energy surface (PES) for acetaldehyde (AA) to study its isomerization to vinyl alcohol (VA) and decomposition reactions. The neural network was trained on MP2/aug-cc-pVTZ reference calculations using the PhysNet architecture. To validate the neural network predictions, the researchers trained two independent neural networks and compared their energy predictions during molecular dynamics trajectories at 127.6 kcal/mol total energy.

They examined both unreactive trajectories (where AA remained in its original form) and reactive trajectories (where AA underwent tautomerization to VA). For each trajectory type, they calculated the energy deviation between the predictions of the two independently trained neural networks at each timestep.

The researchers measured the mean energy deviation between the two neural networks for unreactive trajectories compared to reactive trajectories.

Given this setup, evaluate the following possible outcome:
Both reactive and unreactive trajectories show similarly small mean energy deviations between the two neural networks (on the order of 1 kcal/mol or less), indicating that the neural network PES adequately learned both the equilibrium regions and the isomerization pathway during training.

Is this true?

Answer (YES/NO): NO